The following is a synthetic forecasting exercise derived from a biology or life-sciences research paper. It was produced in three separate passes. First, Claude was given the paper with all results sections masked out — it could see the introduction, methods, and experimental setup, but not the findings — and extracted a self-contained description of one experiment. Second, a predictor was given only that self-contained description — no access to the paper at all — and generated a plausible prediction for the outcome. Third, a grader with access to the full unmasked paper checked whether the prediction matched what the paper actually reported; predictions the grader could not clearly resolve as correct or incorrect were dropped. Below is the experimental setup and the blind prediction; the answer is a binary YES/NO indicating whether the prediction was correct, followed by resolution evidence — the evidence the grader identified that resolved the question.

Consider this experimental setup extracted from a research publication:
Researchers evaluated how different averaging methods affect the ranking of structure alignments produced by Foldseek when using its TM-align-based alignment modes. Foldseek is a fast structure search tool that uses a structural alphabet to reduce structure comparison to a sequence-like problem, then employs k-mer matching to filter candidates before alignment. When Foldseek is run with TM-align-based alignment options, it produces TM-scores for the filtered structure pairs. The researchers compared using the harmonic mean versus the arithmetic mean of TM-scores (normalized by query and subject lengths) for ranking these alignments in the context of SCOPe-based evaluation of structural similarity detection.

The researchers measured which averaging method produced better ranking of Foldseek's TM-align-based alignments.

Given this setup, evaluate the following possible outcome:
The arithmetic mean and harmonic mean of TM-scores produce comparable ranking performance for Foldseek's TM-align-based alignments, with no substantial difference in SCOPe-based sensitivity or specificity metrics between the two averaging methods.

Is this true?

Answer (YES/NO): NO